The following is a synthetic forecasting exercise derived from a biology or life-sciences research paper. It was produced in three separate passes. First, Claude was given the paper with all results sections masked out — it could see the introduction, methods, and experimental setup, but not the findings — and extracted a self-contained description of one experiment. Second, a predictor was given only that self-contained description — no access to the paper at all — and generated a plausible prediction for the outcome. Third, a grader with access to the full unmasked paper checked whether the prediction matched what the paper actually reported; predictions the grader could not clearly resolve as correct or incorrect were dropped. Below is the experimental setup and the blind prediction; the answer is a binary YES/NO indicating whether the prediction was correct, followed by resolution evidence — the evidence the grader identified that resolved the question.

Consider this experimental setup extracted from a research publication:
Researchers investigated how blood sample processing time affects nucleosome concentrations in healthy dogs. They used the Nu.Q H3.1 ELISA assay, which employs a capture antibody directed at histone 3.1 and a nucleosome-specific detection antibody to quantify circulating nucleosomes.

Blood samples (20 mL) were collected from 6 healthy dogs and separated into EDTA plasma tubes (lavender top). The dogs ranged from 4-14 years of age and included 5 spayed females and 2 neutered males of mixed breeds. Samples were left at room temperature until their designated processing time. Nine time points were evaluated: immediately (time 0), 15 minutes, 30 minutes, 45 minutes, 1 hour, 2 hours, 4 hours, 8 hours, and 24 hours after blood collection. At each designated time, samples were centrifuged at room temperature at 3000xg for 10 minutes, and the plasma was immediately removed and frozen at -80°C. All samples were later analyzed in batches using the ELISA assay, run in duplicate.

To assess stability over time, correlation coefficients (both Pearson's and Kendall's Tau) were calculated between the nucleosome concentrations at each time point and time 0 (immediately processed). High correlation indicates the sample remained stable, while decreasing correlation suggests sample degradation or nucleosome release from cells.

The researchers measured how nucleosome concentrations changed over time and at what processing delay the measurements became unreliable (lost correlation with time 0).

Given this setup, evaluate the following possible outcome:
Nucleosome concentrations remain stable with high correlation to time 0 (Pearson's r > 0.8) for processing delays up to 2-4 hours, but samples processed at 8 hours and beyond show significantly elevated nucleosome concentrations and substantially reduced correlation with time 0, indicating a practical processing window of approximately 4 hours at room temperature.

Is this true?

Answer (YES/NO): NO